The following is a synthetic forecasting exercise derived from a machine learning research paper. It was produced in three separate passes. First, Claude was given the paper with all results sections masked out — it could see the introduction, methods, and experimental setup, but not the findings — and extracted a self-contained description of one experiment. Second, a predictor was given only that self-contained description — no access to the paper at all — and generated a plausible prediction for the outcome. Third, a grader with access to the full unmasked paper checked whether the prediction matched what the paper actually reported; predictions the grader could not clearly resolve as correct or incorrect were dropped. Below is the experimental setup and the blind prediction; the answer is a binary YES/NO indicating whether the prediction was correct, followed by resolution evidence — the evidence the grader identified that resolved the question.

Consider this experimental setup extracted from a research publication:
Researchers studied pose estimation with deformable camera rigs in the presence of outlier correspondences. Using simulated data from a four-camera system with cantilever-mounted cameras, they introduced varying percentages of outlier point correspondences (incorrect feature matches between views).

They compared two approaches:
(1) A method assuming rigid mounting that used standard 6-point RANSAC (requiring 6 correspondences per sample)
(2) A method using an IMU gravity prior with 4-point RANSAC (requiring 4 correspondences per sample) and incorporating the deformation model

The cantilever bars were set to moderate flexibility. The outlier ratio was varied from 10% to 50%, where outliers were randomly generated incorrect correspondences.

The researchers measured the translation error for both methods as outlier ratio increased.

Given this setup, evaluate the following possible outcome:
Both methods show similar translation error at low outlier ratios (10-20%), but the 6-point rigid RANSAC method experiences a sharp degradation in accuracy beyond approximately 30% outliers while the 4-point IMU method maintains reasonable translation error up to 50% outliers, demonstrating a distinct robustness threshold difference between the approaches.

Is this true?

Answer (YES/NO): NO